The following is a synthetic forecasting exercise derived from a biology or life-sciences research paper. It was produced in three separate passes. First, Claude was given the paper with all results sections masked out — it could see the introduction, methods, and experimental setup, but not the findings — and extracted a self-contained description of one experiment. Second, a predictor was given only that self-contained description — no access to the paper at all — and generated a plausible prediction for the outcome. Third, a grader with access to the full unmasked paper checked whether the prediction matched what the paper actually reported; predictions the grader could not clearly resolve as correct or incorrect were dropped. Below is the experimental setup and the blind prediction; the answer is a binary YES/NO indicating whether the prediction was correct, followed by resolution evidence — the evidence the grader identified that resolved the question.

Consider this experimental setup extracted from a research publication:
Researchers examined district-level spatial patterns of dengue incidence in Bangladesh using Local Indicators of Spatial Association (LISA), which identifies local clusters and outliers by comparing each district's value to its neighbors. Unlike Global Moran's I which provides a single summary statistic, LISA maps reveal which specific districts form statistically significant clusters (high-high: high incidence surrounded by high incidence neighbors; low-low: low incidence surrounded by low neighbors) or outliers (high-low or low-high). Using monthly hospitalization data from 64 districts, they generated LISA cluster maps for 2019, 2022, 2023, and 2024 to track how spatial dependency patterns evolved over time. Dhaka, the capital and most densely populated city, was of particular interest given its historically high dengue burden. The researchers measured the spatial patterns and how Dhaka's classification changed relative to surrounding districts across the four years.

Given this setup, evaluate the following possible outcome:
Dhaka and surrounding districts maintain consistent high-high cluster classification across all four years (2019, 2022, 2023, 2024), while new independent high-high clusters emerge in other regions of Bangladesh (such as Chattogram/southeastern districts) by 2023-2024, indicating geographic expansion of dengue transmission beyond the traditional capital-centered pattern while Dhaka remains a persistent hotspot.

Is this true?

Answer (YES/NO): NO